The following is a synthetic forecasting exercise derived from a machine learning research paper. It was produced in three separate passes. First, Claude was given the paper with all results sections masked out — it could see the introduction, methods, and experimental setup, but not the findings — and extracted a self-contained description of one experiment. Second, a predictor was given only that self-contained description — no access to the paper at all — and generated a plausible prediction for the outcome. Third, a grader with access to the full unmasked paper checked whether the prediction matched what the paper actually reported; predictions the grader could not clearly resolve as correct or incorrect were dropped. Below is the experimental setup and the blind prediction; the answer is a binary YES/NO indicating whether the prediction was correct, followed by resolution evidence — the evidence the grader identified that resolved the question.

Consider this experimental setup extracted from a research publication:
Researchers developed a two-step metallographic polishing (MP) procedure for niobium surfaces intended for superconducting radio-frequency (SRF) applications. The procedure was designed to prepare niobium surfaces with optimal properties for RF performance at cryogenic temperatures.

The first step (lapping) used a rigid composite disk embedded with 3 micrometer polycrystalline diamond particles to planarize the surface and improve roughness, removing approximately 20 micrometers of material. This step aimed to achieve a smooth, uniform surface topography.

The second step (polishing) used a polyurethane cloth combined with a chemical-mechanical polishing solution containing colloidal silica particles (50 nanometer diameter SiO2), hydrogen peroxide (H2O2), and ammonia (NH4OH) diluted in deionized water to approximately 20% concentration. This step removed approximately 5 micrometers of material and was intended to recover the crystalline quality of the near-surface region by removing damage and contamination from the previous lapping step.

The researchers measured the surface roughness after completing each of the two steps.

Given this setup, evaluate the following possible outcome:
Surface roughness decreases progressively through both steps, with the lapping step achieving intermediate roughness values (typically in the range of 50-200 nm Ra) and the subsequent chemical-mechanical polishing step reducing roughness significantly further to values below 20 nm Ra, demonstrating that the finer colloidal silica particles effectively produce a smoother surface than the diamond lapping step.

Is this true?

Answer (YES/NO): NO